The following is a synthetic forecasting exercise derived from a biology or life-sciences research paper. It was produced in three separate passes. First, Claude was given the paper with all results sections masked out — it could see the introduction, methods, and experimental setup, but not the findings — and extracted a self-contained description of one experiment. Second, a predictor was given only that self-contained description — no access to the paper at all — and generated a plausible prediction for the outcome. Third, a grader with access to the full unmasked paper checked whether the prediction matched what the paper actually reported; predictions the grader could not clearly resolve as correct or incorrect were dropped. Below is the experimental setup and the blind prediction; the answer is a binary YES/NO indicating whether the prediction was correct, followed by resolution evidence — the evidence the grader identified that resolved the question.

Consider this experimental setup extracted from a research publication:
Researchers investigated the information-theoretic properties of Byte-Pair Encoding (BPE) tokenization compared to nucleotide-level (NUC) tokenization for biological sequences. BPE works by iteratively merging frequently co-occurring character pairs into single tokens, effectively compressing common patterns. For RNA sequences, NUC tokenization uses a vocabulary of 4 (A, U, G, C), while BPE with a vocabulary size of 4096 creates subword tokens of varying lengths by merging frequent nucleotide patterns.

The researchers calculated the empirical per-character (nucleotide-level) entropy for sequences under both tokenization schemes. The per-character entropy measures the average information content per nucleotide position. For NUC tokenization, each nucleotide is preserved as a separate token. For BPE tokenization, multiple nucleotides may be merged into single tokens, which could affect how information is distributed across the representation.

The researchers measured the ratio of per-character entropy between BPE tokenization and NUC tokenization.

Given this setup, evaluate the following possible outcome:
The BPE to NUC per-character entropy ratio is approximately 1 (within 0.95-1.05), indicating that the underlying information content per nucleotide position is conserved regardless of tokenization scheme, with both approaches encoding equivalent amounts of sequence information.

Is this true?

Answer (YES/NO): NO